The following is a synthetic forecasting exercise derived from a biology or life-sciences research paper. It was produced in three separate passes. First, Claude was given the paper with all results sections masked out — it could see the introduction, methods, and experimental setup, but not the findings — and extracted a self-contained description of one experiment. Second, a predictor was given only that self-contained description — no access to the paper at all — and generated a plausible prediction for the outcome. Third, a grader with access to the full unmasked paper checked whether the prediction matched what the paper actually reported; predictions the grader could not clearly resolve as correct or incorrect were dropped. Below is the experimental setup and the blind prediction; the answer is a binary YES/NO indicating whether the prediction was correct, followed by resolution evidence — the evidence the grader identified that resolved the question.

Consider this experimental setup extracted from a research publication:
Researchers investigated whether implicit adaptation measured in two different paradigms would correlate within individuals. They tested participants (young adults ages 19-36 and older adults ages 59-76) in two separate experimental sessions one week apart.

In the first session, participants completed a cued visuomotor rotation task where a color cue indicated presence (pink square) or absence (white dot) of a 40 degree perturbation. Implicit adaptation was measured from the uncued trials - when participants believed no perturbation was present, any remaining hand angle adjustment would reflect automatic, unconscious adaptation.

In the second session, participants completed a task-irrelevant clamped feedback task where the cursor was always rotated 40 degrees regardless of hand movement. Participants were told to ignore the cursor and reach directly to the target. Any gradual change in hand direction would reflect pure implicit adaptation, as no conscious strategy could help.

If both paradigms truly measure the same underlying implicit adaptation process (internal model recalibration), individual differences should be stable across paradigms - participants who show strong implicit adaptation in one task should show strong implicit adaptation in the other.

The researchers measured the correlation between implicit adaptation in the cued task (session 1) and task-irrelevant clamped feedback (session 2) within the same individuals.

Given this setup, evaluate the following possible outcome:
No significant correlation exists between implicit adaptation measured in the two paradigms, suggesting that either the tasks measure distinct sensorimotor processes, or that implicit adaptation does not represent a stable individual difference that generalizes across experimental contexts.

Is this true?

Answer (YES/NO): NO